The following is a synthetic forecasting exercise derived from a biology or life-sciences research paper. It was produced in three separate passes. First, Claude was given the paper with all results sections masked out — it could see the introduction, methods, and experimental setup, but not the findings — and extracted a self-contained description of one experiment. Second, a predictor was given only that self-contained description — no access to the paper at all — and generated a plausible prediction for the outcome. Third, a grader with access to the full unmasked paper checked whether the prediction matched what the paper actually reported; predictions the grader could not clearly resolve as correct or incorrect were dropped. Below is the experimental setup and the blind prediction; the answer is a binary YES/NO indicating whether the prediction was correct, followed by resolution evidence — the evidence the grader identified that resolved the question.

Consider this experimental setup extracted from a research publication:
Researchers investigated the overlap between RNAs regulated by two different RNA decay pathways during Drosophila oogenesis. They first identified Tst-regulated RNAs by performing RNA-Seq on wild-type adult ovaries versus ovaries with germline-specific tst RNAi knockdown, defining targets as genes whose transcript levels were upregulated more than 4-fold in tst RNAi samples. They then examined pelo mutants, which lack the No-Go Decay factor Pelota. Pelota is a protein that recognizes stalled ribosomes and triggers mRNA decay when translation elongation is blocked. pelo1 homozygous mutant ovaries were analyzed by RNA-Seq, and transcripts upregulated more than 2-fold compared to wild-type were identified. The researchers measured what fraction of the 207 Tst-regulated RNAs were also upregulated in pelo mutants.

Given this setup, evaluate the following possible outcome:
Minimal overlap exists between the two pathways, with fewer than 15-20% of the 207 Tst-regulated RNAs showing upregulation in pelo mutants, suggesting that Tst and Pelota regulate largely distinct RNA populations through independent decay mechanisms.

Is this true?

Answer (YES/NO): NO